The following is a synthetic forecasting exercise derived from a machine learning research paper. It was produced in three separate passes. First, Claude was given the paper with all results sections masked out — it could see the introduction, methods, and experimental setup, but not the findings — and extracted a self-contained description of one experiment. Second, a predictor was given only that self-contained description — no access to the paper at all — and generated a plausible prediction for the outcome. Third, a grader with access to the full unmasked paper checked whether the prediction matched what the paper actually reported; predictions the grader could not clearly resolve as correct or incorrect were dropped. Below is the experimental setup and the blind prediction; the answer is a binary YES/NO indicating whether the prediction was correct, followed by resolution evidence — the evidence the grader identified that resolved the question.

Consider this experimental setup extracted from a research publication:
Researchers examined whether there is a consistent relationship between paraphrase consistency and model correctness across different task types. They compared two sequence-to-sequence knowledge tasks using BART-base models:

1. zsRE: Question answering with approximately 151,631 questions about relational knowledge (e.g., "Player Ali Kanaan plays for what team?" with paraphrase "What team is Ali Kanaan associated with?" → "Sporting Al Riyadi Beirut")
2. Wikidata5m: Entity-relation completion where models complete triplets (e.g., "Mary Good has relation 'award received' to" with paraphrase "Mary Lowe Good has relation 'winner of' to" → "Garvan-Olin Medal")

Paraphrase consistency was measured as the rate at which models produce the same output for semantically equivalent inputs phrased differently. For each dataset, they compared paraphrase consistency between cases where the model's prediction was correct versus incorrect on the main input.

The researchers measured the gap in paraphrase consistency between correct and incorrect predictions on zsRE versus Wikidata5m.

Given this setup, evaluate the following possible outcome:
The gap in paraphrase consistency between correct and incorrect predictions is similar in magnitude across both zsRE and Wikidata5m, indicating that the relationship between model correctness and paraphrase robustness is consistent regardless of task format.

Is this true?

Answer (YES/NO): NO